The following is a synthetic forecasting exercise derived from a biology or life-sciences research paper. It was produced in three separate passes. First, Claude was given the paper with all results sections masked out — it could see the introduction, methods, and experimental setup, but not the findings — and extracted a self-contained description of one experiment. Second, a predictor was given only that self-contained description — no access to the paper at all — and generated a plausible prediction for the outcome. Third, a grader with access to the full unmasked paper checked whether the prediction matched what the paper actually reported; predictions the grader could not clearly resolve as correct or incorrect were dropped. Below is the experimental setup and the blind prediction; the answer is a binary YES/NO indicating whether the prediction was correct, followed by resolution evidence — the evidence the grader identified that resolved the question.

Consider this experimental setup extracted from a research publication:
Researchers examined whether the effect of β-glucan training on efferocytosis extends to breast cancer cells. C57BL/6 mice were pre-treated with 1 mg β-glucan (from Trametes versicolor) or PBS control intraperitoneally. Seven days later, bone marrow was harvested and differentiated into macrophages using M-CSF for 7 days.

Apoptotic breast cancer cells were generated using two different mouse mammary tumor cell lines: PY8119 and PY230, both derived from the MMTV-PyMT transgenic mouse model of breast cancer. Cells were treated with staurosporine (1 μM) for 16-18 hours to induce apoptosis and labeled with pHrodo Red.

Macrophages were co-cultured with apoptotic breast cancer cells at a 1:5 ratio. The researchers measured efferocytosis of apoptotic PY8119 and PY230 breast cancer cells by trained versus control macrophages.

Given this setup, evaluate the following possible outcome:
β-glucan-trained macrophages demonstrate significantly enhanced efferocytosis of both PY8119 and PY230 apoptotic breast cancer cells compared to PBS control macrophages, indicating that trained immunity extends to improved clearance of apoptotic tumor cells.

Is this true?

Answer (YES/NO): NO